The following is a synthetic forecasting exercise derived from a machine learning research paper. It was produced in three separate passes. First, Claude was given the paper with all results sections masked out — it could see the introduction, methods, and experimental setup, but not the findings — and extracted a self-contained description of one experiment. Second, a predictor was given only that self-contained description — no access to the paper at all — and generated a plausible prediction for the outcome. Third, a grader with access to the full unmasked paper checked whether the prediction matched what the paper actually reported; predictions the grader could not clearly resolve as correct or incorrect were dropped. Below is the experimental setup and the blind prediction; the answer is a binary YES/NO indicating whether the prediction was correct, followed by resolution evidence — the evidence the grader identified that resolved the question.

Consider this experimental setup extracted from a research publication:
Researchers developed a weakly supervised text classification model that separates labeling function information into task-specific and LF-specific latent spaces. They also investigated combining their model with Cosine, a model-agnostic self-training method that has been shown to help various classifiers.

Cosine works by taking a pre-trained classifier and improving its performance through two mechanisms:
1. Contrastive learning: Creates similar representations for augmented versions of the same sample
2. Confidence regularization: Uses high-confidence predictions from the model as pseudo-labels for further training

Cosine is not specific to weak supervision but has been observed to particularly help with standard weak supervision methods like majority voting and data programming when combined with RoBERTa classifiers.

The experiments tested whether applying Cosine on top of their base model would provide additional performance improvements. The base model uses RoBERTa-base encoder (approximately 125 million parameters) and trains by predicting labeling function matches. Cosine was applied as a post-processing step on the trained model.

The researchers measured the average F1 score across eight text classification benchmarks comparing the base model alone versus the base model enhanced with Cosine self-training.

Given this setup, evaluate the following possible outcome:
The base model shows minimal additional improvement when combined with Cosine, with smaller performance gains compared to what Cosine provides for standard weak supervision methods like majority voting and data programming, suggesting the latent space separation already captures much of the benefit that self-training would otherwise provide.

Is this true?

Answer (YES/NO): NO